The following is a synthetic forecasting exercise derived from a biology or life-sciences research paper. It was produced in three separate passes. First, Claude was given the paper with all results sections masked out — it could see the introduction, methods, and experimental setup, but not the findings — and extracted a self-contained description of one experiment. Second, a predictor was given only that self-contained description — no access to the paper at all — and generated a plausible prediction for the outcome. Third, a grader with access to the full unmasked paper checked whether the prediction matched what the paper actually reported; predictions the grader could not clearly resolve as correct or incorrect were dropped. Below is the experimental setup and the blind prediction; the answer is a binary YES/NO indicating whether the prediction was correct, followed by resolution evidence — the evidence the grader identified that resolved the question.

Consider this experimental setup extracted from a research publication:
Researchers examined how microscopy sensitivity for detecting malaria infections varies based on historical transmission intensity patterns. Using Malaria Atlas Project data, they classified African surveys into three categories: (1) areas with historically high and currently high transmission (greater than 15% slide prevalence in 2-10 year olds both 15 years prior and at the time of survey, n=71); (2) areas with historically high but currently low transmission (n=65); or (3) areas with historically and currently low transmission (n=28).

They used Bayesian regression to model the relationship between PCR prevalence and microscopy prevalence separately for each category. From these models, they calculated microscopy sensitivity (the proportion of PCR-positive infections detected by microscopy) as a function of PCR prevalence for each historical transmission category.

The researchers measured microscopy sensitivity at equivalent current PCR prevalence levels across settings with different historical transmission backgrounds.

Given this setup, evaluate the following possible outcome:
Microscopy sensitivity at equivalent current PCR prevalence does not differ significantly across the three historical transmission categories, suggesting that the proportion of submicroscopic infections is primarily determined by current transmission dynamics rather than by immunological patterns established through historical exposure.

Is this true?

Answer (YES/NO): NO